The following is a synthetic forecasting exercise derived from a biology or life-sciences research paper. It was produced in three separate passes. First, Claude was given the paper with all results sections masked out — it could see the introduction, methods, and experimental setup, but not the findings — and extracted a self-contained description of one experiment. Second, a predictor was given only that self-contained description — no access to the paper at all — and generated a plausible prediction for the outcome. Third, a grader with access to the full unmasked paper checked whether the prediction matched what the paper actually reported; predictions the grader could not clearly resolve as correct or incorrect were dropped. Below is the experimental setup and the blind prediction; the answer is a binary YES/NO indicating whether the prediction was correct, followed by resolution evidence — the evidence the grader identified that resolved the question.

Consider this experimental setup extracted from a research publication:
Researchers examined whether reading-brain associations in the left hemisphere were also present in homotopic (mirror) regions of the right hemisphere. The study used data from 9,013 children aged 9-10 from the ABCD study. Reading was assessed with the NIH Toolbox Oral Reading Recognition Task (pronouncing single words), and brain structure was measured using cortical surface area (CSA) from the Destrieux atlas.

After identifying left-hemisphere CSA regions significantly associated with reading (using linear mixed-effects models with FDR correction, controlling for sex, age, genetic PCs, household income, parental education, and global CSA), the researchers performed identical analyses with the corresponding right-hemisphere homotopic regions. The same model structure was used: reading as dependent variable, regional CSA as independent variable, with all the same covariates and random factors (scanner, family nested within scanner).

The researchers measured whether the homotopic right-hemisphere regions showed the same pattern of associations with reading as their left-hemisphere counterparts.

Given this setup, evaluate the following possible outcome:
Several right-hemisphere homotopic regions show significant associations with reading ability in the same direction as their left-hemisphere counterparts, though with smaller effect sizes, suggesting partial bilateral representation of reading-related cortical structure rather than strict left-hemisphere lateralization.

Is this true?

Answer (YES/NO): NO